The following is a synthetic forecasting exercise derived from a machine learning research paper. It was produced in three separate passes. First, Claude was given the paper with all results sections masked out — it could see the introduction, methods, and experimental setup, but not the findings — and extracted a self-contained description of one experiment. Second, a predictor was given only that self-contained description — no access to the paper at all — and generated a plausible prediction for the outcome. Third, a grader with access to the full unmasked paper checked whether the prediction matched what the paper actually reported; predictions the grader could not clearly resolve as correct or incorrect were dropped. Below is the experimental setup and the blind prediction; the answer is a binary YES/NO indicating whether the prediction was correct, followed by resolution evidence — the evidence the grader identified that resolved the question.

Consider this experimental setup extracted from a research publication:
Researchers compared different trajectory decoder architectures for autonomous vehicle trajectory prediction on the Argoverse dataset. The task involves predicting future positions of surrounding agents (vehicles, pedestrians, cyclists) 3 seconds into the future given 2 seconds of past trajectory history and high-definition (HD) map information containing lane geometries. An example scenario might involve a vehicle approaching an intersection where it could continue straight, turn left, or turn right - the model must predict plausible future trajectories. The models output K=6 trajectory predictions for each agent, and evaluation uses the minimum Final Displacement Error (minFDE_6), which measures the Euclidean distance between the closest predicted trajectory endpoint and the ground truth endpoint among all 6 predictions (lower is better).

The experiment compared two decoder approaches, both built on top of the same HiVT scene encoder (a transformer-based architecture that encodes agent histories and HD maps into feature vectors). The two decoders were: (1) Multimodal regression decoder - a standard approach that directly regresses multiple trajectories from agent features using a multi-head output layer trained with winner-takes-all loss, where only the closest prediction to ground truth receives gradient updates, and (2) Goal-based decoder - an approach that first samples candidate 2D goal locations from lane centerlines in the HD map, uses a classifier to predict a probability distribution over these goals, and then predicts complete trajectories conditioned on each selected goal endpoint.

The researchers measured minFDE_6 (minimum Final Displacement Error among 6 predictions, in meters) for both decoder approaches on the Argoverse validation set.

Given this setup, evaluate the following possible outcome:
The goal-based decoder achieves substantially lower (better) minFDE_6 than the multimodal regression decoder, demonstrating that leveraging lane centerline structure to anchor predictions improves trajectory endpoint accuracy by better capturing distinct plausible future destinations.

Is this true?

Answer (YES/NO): NO